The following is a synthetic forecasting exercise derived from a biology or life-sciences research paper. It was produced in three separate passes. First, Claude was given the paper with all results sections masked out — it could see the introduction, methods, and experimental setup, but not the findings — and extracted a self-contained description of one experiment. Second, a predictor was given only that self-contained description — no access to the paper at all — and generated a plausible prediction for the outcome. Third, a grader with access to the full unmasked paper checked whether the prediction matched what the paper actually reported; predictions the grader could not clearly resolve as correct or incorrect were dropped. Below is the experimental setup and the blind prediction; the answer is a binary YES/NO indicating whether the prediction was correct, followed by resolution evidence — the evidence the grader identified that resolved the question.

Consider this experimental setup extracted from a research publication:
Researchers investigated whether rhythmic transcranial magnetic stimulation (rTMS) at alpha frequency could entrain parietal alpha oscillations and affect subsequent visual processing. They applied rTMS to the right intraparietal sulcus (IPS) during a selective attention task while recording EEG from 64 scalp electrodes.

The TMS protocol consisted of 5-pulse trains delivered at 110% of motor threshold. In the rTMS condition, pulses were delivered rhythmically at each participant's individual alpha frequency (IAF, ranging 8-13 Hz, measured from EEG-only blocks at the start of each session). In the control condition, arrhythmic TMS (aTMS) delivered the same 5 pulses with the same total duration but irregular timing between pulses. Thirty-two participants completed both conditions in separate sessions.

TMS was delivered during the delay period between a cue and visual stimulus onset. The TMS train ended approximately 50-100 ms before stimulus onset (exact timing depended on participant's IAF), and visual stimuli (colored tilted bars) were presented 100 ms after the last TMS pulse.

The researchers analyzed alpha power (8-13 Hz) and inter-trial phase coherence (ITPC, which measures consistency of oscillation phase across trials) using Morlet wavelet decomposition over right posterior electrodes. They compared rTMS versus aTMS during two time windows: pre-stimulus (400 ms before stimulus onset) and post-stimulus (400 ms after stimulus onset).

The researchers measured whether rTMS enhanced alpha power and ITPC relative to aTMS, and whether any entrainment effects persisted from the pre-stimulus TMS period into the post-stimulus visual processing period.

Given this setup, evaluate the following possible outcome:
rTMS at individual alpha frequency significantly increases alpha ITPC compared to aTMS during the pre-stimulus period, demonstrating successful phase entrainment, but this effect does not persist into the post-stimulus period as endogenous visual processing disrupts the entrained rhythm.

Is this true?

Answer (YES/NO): NO